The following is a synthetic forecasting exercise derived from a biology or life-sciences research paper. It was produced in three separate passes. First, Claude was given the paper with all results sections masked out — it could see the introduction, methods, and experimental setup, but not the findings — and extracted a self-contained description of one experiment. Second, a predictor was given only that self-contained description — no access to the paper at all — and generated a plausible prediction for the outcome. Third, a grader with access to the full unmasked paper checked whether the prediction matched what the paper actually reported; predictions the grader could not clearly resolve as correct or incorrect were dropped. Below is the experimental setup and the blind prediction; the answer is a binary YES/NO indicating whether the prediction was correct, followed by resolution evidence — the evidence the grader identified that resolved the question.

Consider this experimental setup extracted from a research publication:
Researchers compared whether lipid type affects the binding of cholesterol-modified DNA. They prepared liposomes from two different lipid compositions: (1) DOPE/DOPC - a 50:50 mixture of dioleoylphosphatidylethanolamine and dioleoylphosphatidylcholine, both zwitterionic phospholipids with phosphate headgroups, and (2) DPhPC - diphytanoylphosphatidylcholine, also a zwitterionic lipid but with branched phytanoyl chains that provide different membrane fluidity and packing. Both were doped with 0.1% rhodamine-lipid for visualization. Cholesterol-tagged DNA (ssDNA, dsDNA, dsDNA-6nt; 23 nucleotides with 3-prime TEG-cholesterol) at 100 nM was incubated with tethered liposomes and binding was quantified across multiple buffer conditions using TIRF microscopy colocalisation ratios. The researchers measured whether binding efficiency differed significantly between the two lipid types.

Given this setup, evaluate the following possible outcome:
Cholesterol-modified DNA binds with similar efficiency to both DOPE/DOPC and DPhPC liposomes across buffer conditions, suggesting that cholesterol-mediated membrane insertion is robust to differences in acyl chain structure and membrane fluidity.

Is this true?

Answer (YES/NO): YES